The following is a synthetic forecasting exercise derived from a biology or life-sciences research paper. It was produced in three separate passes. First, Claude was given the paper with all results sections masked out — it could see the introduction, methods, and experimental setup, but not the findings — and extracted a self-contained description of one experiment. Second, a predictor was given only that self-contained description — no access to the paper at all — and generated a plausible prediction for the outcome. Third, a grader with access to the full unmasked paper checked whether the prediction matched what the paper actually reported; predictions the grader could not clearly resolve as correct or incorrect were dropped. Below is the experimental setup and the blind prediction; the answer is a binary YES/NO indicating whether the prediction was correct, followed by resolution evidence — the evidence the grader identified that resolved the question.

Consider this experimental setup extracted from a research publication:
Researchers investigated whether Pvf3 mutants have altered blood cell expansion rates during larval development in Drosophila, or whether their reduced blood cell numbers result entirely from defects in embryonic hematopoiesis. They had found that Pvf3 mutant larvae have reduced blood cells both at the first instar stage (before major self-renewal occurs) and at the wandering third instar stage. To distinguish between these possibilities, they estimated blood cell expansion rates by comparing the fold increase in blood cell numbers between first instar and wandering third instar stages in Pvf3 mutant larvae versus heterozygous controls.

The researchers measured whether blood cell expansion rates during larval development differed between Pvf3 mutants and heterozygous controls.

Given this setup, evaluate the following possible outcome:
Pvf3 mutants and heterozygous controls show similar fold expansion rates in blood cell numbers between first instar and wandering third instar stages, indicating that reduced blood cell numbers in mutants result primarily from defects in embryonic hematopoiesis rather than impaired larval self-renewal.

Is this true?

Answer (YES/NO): YES